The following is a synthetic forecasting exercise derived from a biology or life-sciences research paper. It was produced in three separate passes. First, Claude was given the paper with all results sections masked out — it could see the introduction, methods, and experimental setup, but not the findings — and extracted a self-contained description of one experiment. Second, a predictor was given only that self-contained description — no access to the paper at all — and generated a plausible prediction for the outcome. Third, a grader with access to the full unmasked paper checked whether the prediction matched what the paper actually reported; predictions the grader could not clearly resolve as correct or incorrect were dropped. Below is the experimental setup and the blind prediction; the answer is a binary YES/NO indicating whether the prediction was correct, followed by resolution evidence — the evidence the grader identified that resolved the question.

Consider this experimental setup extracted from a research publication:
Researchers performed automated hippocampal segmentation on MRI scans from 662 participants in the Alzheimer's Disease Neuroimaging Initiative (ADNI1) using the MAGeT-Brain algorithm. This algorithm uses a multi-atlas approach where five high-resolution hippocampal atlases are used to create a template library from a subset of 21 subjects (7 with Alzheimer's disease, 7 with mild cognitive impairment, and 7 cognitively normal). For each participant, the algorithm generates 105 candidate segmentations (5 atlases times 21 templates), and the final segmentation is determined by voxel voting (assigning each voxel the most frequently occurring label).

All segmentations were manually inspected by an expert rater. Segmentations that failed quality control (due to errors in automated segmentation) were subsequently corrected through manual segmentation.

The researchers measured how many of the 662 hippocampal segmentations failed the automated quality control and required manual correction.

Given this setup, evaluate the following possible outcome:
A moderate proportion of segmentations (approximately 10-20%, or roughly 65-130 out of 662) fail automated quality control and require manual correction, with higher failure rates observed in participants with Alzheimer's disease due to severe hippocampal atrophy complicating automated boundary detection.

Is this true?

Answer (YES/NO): NO